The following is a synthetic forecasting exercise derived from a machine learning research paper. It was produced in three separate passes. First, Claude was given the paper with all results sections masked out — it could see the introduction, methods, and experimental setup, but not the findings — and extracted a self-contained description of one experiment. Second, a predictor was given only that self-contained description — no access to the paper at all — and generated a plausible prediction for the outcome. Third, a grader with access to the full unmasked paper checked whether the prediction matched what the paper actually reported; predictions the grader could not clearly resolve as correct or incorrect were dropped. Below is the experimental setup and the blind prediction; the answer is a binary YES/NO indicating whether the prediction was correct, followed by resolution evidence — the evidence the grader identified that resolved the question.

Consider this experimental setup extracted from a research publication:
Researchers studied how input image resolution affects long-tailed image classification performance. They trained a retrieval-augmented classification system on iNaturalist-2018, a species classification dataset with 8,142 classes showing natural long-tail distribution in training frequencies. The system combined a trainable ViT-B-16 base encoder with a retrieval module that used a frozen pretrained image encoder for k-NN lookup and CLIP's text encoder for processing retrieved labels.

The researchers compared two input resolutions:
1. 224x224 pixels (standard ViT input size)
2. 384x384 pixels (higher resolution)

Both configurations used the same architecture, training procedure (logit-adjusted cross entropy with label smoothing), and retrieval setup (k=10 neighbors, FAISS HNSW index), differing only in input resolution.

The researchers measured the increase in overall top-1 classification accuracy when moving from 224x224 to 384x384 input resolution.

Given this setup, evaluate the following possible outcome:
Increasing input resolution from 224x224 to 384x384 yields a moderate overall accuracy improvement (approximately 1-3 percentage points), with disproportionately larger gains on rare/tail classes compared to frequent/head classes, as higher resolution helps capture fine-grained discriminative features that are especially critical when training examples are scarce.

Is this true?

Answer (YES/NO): NO